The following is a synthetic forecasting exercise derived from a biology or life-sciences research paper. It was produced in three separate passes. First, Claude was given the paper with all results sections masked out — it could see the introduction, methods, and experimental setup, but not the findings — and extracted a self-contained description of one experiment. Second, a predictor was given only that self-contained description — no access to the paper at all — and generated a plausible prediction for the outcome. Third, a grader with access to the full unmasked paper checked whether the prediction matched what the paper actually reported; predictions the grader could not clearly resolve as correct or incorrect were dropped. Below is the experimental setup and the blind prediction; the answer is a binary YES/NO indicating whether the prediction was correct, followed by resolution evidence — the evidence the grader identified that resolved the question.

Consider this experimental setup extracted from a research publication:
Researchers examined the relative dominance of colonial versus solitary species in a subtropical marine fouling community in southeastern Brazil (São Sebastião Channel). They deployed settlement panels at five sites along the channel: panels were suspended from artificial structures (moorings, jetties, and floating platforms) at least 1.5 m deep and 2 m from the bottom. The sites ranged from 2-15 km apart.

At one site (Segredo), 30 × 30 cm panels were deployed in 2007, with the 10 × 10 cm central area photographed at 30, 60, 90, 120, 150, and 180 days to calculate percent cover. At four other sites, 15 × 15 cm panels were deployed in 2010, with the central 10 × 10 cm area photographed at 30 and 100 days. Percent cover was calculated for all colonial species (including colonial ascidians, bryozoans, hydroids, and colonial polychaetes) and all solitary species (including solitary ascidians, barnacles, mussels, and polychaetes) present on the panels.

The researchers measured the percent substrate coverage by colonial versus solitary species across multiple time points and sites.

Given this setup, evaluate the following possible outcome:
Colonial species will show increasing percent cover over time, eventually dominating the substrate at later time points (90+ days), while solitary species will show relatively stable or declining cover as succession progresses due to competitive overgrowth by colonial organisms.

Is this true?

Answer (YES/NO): YES